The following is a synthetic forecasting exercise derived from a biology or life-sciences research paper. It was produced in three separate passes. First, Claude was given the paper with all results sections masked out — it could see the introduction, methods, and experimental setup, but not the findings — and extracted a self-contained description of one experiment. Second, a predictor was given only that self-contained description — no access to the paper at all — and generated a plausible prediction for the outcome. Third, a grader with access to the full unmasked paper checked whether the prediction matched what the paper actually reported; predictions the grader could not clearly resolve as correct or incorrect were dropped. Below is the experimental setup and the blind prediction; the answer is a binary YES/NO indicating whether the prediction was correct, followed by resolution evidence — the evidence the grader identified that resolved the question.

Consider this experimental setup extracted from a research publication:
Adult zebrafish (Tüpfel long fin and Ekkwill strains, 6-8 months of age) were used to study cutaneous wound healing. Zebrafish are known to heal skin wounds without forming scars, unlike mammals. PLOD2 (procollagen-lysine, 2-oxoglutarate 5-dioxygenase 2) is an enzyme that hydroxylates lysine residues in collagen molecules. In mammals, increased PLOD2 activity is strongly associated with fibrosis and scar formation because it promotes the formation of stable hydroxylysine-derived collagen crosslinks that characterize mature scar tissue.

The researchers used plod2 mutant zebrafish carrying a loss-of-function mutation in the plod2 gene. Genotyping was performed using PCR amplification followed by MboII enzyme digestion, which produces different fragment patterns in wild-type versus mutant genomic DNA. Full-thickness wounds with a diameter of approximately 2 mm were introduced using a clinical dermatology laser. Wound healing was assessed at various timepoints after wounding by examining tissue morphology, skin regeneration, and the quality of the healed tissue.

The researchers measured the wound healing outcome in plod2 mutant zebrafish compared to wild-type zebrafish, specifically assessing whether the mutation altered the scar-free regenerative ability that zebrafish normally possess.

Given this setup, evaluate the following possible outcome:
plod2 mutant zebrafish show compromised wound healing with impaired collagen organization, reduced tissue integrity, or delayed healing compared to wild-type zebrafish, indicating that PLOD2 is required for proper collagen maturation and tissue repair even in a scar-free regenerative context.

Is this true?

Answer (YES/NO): NO